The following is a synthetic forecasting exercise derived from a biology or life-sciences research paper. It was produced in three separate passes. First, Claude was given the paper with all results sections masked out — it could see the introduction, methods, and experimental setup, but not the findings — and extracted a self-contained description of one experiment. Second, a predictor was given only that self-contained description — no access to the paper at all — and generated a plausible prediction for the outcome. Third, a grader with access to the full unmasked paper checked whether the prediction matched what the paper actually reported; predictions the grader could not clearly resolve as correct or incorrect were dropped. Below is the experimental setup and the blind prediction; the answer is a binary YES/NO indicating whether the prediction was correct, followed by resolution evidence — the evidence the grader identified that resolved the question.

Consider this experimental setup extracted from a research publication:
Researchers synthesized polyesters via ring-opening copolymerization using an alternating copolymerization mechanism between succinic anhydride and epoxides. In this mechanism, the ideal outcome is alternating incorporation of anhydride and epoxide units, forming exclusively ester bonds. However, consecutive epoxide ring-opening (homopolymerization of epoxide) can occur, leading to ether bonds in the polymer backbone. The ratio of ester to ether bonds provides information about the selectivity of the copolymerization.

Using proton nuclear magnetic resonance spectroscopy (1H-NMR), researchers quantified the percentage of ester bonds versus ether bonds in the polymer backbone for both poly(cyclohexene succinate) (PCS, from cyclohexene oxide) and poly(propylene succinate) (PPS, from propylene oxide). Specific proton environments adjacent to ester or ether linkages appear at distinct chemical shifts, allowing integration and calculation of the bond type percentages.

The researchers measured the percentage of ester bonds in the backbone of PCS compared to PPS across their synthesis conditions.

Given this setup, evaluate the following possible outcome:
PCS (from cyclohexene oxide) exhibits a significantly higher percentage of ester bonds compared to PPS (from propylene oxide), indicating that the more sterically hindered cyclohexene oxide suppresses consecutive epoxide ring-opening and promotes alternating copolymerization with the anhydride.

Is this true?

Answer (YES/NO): NO